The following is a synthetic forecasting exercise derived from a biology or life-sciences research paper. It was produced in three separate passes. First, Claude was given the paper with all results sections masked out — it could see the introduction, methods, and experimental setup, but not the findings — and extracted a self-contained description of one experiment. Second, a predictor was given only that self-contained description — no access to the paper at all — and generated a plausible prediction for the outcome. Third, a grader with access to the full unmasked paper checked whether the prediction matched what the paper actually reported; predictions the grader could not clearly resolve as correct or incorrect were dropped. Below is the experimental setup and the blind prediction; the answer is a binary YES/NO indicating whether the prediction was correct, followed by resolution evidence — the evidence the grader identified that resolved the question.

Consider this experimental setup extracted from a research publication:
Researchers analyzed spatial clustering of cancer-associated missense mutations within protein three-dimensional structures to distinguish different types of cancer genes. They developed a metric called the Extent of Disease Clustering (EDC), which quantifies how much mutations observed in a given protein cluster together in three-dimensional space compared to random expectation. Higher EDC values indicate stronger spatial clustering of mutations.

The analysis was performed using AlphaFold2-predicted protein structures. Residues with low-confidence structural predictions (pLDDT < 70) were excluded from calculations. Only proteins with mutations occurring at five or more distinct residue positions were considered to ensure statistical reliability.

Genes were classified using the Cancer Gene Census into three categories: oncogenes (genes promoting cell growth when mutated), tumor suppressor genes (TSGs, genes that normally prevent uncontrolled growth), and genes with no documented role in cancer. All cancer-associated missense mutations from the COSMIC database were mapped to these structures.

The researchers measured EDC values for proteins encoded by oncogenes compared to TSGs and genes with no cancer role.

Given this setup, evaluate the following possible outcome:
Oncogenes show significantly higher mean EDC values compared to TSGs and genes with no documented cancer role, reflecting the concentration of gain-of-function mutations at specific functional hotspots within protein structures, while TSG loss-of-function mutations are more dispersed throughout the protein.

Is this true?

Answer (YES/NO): NO